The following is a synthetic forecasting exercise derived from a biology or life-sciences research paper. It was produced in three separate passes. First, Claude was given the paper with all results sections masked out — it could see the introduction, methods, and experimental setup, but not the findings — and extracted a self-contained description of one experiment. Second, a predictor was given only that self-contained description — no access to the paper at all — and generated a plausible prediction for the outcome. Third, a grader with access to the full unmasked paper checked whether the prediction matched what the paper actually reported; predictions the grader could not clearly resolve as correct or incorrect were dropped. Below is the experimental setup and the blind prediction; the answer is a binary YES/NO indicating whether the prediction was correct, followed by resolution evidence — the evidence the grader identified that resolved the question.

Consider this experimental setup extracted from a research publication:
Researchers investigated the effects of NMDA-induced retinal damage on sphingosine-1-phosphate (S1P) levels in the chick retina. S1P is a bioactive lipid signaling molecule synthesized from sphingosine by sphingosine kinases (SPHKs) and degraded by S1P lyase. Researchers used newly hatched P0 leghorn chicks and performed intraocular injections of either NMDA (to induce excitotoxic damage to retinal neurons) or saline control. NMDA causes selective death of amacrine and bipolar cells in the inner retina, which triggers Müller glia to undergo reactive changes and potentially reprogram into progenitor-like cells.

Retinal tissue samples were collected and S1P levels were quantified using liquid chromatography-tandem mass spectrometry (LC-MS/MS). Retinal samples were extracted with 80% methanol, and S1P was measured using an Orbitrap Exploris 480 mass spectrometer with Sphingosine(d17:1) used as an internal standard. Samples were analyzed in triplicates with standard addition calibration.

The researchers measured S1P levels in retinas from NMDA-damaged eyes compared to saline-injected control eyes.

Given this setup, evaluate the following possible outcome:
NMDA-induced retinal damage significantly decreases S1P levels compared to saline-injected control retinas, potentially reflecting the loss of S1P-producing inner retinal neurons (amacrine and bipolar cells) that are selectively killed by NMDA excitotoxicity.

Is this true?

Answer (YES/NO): NO